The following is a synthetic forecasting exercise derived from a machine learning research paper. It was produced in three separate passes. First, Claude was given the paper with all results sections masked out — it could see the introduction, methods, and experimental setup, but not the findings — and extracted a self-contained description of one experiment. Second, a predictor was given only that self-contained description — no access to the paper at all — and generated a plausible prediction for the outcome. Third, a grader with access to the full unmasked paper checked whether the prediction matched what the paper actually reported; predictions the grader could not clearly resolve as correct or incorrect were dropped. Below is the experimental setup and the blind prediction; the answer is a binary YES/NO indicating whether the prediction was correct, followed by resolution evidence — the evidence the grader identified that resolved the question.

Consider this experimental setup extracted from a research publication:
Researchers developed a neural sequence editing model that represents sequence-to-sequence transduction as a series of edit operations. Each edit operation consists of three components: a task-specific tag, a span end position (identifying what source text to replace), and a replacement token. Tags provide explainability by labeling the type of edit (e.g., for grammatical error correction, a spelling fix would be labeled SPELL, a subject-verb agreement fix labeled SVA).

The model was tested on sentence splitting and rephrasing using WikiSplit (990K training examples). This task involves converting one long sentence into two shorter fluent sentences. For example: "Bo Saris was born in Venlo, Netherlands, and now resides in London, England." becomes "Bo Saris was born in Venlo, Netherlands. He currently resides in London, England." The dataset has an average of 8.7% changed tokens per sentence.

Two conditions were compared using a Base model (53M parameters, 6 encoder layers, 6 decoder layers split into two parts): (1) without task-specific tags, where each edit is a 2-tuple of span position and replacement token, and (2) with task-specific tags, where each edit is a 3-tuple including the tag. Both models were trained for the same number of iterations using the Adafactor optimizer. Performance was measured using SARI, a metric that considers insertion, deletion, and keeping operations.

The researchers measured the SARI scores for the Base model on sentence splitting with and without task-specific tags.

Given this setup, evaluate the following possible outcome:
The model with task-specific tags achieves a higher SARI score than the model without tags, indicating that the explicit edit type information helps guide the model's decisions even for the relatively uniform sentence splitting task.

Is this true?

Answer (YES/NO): NO